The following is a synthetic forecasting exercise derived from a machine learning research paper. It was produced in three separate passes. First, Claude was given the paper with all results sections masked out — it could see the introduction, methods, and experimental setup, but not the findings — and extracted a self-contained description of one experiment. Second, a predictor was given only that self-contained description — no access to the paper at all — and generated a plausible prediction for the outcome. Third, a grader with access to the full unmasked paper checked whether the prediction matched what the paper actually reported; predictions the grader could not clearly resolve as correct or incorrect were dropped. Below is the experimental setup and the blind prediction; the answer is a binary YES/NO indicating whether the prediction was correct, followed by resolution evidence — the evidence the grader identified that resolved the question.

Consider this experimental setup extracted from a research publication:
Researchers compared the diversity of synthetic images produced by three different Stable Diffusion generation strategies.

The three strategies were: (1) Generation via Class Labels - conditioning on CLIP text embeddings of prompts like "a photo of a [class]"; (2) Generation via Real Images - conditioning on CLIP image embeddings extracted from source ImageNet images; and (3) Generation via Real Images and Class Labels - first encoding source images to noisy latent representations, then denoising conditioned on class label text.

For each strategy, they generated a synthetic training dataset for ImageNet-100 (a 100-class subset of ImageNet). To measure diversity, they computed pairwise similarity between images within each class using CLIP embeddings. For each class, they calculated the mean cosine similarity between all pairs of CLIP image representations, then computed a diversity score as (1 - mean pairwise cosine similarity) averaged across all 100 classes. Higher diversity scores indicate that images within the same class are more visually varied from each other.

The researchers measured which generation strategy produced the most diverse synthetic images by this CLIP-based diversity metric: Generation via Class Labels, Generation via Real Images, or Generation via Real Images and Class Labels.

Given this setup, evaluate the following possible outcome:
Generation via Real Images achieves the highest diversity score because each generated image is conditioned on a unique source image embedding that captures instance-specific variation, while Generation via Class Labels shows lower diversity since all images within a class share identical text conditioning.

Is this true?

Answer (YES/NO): YES